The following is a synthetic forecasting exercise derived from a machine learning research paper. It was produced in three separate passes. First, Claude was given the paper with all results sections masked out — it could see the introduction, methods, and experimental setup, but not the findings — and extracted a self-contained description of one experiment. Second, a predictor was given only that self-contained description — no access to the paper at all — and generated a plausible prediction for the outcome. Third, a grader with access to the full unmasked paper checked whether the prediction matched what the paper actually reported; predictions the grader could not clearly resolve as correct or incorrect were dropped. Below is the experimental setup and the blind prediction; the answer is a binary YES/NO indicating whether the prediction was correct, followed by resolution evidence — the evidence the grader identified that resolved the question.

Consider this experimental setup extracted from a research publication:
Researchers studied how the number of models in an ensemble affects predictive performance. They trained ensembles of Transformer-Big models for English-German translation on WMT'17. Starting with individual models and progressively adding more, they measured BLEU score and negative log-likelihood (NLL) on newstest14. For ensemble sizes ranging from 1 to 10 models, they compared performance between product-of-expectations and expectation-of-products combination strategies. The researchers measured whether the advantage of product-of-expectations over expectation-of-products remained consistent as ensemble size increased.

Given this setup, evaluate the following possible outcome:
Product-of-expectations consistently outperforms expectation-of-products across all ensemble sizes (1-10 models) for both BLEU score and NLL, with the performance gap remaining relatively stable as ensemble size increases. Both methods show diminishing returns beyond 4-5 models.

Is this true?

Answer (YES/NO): YES